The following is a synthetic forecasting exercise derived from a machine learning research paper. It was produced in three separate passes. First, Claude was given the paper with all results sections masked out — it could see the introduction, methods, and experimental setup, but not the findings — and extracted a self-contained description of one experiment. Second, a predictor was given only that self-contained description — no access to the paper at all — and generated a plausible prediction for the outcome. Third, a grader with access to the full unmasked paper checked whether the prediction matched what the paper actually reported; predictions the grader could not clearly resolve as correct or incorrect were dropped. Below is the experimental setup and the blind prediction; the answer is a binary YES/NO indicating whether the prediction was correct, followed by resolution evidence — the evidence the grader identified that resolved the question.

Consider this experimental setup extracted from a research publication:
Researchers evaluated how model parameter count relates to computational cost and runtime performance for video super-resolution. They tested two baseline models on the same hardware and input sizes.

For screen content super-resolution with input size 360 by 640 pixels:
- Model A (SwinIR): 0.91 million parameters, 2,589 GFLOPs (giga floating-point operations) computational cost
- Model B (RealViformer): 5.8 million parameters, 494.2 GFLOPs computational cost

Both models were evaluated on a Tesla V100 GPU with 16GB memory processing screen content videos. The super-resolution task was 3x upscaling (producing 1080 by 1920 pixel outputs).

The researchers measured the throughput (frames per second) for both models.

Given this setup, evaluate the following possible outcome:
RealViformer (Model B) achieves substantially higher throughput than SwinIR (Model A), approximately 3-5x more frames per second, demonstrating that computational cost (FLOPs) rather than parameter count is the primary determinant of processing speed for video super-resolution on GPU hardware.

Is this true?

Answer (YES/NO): NO